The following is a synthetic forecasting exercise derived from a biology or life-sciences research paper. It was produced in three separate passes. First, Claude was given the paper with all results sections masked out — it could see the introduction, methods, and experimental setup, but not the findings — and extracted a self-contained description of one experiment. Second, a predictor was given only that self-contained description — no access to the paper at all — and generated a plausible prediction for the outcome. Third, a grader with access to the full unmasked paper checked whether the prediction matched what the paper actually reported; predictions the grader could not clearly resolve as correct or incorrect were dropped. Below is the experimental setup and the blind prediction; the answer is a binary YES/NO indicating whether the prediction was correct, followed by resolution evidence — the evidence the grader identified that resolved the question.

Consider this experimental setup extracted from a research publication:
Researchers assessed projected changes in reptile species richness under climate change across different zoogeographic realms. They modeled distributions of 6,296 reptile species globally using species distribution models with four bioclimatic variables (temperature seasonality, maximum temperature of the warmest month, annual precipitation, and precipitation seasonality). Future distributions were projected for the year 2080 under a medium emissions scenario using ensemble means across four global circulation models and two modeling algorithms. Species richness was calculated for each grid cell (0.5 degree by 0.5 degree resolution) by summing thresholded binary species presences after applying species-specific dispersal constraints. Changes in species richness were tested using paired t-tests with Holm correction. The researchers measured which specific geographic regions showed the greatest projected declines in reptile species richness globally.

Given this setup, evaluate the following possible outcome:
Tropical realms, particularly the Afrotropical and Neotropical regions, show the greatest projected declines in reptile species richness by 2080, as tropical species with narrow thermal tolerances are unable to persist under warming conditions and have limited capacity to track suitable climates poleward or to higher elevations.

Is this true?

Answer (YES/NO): NO